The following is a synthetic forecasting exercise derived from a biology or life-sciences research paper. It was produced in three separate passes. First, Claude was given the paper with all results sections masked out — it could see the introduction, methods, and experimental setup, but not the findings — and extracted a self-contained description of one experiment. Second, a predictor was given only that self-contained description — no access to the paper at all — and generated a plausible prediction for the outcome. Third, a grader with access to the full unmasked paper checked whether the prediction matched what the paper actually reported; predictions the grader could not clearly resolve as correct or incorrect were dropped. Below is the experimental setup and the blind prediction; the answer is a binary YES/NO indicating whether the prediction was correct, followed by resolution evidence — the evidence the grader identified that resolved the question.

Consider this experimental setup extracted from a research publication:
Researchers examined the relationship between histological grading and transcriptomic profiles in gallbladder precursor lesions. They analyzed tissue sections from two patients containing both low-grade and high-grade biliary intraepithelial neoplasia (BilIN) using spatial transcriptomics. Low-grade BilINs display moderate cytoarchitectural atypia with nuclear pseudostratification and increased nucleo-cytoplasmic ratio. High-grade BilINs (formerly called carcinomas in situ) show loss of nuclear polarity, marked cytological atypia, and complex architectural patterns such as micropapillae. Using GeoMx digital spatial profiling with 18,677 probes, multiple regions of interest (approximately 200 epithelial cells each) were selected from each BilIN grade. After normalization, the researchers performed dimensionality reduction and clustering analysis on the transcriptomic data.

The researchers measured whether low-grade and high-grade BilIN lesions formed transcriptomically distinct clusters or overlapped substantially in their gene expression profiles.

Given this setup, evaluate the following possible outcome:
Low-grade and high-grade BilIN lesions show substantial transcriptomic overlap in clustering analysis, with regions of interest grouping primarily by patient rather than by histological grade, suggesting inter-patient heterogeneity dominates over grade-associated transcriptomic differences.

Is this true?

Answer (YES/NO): NO